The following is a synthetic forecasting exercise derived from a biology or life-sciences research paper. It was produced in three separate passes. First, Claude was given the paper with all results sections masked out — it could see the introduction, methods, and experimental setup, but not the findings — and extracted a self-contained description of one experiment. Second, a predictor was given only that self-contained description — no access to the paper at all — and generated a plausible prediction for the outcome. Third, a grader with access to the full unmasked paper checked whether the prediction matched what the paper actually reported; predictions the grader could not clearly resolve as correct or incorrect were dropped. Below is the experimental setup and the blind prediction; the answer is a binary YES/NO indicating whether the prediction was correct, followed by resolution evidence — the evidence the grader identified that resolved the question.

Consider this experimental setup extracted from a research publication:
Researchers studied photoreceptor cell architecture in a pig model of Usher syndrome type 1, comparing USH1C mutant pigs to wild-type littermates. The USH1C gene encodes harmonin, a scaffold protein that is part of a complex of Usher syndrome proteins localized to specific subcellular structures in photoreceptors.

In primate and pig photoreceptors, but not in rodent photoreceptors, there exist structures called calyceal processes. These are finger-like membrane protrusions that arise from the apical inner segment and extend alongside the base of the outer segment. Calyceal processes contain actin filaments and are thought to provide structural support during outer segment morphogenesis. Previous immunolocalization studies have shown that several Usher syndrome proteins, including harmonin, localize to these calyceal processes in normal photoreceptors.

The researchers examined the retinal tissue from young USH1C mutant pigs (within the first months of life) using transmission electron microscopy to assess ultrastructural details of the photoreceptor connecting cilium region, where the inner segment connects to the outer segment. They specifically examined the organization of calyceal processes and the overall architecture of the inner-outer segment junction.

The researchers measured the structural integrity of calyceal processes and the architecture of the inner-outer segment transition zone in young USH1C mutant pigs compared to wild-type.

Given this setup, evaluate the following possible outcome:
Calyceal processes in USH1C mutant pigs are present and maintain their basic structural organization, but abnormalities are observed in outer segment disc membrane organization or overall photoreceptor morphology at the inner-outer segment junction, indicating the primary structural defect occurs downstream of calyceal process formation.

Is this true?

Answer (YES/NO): YES